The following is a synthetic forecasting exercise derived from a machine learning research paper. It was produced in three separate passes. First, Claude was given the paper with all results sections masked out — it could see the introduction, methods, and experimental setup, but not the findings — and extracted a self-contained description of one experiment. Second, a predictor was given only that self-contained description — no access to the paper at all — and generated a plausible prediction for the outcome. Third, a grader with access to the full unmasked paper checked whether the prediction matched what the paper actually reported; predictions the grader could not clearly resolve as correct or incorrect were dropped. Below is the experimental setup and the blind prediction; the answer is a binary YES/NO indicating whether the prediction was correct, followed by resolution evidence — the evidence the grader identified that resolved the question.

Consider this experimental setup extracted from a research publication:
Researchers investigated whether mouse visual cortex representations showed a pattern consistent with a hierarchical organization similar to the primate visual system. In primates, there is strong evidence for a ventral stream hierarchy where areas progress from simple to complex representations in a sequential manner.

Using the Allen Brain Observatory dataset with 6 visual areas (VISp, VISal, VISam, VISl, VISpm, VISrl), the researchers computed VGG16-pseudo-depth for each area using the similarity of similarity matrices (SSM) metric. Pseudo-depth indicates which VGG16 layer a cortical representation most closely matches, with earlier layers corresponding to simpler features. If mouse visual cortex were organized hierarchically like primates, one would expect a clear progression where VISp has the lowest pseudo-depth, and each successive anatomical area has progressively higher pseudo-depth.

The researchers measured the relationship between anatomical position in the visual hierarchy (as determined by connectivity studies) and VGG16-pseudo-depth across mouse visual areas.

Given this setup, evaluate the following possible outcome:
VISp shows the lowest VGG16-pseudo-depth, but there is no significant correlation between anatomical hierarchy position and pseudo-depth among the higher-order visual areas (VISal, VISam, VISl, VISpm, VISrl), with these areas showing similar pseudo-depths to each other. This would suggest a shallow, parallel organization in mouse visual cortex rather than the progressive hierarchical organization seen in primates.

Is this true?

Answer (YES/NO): YES